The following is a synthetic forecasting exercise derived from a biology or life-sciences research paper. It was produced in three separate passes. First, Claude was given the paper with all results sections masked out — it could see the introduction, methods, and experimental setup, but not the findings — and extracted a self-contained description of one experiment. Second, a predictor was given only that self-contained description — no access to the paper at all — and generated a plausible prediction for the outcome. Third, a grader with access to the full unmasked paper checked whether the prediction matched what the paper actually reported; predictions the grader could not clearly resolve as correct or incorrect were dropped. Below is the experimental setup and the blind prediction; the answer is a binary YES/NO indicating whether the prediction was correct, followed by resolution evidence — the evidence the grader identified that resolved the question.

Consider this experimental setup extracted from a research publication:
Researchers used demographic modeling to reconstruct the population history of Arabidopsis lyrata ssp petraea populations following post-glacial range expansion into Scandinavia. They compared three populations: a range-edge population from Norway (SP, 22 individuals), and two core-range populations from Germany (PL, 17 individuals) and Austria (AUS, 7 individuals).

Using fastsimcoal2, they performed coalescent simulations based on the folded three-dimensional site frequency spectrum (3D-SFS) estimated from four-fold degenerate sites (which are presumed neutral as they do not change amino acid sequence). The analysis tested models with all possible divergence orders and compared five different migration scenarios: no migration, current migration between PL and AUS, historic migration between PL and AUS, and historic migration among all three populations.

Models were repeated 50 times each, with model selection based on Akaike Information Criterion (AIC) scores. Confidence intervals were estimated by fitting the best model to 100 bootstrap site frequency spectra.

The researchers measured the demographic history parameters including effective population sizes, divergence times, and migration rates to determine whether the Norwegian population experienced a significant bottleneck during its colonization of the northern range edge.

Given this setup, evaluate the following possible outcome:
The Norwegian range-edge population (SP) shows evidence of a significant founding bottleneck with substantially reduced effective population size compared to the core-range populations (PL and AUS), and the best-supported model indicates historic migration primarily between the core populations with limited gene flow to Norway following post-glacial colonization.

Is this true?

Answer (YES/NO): YES